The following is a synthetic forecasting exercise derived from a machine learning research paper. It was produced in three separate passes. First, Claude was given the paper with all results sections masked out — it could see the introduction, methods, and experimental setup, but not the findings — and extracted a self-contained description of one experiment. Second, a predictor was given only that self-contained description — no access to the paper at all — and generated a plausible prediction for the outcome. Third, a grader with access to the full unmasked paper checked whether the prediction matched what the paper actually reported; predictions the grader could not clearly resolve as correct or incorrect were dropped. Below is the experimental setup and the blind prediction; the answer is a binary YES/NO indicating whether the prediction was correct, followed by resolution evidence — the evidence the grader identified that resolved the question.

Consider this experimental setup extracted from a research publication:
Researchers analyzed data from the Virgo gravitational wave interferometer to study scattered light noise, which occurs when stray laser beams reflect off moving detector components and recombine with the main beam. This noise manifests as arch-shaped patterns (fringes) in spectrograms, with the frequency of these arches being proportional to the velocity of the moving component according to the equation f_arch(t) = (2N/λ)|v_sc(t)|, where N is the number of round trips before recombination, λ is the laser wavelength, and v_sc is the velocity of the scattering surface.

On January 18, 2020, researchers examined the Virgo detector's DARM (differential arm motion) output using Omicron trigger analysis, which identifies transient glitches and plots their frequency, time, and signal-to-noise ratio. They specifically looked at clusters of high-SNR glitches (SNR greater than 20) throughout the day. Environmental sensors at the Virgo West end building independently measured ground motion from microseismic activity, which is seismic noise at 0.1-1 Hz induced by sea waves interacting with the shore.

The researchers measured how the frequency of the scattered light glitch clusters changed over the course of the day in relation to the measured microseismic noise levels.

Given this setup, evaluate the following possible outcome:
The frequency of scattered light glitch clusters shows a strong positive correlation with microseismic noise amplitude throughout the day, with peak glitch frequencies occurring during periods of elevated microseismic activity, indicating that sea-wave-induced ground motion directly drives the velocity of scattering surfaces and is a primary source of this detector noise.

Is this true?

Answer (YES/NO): YES